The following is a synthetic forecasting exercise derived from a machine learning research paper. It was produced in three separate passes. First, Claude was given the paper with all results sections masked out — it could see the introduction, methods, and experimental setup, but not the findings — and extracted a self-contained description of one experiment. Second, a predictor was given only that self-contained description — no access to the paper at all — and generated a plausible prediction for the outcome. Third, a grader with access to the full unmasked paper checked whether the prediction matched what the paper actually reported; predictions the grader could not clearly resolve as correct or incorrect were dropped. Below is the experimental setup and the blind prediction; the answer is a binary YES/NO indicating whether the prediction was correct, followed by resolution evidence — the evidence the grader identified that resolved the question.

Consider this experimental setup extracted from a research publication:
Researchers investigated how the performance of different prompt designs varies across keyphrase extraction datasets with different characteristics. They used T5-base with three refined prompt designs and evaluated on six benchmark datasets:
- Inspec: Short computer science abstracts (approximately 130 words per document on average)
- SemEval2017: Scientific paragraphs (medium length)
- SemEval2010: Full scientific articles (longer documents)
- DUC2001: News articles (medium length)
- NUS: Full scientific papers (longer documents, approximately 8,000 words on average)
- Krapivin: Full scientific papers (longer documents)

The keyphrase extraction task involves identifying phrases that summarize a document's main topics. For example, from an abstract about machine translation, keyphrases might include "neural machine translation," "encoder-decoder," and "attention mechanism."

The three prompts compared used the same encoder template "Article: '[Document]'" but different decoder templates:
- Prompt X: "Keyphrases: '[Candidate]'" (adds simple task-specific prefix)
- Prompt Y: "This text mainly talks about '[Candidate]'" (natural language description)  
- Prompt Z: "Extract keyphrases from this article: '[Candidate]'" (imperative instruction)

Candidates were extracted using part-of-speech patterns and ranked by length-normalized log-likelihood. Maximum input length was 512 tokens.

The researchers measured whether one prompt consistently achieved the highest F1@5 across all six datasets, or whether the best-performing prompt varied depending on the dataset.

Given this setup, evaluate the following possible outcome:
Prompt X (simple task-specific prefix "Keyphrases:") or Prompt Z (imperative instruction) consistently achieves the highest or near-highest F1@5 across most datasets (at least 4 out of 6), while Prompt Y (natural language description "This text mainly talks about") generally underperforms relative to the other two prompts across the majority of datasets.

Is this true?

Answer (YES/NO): NO